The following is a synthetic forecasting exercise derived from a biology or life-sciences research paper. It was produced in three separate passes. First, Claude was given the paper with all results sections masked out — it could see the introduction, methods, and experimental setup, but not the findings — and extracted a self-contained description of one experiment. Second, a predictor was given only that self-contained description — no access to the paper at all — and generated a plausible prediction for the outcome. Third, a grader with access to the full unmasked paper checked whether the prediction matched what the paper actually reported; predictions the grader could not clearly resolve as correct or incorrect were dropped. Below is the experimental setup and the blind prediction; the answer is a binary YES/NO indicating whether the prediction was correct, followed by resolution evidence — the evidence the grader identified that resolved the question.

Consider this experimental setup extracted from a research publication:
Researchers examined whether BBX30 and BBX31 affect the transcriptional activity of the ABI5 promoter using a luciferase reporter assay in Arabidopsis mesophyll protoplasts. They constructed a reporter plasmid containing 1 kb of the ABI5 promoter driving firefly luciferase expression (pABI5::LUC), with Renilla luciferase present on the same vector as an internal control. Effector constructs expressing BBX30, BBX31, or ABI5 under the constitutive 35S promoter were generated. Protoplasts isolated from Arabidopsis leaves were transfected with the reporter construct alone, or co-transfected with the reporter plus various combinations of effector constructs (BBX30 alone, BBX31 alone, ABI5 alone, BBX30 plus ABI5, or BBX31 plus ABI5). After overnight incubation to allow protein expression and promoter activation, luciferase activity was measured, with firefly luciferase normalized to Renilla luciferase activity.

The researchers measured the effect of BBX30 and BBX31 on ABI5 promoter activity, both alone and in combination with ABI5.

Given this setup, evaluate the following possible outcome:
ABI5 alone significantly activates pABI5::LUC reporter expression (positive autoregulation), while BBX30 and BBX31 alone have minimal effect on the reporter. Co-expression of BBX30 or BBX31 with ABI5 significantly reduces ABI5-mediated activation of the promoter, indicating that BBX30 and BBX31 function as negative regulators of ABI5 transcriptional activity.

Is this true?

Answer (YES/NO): NO